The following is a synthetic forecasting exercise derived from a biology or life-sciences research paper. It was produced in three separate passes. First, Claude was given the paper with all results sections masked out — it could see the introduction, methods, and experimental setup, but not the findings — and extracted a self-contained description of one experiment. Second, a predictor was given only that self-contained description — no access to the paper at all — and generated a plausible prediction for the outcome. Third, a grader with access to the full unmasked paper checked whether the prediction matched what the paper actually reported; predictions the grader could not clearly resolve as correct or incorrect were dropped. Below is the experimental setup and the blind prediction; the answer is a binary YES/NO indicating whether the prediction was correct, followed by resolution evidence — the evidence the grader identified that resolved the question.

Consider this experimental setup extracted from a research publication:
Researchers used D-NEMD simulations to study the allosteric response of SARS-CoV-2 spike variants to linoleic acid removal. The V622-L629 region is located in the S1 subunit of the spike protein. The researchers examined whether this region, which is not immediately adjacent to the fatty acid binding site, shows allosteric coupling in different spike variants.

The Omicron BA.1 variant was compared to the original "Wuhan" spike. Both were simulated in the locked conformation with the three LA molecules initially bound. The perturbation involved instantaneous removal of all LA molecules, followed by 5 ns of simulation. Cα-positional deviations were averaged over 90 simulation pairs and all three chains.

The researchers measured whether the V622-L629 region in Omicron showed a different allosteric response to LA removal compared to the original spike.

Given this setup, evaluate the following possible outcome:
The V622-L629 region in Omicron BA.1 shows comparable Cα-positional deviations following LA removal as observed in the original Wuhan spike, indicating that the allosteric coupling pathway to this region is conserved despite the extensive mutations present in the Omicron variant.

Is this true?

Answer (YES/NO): NO